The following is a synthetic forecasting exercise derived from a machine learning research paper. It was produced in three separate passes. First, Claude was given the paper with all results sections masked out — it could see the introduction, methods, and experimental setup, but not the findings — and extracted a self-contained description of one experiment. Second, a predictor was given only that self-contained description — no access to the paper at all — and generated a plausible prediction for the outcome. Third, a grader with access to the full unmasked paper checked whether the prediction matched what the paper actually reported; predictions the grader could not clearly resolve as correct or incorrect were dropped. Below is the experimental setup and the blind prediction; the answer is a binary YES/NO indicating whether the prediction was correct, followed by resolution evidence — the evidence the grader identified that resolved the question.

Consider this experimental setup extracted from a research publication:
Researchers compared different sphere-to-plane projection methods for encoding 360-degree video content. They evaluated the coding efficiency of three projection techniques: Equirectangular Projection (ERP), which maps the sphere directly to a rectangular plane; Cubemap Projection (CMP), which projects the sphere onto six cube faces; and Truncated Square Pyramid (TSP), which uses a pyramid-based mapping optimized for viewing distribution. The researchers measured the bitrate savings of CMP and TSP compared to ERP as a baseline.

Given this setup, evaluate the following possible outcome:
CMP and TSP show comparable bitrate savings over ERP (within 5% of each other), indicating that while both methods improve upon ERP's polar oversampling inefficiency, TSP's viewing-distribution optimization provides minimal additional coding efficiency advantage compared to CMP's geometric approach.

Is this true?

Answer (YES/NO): NO